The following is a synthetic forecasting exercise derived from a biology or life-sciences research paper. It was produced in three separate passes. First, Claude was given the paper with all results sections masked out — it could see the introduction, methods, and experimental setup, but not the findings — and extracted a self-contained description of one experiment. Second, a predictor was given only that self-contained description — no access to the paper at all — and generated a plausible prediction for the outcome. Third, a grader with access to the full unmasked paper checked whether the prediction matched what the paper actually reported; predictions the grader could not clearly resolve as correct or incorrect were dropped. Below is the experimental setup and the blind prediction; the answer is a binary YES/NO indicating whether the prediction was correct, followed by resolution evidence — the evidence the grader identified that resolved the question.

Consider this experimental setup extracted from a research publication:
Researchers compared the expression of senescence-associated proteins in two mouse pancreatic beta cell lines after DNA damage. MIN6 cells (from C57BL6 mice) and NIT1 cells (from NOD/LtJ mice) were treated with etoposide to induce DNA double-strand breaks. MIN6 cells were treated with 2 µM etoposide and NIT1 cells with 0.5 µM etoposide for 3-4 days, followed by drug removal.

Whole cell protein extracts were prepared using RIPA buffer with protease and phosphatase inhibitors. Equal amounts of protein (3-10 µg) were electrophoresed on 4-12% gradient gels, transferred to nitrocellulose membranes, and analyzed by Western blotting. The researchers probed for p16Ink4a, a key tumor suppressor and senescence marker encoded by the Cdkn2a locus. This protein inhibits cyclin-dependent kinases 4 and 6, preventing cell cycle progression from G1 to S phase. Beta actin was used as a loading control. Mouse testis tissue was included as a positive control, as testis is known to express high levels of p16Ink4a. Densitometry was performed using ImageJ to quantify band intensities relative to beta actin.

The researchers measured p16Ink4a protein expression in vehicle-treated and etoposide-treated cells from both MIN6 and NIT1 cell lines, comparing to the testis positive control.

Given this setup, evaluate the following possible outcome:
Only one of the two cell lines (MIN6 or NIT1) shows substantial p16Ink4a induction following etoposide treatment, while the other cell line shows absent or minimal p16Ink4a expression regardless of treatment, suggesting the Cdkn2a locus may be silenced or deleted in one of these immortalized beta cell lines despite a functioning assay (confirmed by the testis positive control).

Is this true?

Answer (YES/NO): NO